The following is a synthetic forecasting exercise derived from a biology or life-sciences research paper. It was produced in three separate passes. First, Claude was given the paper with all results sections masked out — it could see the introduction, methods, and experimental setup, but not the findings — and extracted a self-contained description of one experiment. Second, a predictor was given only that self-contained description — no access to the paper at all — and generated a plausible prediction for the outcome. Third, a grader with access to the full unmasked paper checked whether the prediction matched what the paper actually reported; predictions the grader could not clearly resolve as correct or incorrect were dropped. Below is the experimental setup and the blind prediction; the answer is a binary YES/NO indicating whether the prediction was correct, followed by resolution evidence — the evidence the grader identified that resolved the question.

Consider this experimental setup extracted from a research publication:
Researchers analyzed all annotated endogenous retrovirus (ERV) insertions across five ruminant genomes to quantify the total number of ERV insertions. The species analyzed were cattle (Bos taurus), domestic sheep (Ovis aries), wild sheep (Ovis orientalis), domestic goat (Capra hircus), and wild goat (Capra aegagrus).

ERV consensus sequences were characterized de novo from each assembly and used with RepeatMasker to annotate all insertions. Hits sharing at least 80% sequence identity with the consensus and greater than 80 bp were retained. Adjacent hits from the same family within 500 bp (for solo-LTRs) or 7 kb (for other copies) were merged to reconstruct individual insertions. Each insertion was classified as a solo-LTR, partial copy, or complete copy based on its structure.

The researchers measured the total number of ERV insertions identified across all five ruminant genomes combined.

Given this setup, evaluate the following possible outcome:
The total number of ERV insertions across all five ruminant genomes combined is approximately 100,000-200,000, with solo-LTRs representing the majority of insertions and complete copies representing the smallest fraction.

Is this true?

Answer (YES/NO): YES